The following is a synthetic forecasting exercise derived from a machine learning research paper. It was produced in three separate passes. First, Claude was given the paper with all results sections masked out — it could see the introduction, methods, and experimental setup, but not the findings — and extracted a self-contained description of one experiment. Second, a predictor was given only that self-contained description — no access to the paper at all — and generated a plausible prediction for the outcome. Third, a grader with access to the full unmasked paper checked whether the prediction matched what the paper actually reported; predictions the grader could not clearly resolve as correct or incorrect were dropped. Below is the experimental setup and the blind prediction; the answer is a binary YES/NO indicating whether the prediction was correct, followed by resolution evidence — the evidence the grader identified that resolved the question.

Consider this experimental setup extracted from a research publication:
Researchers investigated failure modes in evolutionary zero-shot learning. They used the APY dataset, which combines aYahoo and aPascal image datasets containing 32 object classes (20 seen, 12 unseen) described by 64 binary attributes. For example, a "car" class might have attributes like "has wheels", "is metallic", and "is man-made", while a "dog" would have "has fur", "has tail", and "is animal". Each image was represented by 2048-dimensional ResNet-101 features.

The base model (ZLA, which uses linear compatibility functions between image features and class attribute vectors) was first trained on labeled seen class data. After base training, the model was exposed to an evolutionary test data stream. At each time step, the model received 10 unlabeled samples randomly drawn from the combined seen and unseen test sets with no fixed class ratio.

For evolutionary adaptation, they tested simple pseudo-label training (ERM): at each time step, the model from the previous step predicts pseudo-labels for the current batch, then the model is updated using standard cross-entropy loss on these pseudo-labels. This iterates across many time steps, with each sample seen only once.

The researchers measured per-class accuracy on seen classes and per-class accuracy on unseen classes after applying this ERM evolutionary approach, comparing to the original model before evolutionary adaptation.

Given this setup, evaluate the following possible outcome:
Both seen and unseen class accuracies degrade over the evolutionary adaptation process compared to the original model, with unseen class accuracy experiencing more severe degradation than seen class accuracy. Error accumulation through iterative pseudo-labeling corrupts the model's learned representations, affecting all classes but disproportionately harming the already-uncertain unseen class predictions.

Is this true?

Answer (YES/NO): NO